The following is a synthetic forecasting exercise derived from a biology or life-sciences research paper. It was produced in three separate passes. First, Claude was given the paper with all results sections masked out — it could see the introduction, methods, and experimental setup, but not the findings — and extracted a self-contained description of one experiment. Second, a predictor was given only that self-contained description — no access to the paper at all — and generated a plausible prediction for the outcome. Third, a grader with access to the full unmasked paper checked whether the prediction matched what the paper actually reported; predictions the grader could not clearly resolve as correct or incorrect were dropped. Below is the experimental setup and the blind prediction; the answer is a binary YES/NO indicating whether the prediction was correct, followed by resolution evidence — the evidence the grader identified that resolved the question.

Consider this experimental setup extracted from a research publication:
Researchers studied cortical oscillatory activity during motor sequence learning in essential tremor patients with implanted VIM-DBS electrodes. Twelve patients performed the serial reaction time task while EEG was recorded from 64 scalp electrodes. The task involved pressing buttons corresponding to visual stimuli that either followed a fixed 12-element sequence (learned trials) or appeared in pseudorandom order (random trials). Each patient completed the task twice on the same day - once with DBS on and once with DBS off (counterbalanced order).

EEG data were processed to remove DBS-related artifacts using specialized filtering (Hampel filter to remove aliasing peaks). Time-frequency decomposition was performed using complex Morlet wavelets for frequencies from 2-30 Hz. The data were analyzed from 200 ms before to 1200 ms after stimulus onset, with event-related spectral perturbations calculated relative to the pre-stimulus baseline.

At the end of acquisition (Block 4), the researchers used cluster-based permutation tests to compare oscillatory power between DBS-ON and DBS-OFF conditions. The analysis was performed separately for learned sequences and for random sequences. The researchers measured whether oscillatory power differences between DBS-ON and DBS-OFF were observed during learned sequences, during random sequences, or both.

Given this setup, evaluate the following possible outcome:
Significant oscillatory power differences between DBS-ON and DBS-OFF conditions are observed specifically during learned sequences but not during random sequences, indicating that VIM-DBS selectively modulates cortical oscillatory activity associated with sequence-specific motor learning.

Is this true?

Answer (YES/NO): YES